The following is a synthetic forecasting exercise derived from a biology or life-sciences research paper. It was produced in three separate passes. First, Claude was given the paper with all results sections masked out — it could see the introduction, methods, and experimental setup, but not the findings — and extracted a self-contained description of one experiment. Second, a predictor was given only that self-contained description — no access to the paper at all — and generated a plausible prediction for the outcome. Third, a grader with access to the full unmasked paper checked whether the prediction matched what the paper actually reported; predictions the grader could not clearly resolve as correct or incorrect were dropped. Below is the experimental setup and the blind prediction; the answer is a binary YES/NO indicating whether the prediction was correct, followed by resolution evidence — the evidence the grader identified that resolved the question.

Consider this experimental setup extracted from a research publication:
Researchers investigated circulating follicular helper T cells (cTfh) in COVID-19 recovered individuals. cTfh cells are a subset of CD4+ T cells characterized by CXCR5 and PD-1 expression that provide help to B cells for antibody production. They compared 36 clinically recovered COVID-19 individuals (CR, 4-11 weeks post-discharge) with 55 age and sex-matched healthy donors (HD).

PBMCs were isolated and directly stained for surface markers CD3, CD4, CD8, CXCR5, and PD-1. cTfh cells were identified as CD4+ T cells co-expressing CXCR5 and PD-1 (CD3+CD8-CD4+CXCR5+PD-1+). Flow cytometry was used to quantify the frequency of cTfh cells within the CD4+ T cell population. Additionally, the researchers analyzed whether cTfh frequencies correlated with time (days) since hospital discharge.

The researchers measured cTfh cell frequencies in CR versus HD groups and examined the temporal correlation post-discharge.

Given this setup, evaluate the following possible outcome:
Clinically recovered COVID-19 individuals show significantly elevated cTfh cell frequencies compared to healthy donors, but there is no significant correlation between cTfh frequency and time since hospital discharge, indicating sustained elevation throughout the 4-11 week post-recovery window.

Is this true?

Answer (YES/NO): NO